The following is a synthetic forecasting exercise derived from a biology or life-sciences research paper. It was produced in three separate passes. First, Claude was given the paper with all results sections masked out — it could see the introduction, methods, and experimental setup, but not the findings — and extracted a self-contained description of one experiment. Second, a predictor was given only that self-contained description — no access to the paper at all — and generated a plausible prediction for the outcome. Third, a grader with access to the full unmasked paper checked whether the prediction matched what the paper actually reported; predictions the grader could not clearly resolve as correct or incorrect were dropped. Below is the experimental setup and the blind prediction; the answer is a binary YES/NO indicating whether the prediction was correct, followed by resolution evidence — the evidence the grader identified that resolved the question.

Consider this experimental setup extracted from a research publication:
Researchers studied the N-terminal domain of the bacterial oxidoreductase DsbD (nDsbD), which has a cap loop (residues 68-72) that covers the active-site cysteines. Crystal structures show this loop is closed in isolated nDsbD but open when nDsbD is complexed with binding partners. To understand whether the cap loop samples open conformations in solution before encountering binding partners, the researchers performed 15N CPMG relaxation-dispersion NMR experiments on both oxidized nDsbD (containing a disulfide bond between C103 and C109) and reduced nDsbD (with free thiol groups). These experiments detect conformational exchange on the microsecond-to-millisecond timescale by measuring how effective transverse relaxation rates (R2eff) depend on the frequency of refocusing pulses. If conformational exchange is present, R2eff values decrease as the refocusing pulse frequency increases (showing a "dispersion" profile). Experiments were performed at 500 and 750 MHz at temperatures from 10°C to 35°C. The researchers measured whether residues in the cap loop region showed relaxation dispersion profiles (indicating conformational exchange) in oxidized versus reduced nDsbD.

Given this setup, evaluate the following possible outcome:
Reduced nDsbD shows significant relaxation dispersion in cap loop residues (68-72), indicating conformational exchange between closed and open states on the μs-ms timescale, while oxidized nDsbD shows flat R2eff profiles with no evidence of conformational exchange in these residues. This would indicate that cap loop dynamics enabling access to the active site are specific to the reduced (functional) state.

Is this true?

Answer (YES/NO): NO